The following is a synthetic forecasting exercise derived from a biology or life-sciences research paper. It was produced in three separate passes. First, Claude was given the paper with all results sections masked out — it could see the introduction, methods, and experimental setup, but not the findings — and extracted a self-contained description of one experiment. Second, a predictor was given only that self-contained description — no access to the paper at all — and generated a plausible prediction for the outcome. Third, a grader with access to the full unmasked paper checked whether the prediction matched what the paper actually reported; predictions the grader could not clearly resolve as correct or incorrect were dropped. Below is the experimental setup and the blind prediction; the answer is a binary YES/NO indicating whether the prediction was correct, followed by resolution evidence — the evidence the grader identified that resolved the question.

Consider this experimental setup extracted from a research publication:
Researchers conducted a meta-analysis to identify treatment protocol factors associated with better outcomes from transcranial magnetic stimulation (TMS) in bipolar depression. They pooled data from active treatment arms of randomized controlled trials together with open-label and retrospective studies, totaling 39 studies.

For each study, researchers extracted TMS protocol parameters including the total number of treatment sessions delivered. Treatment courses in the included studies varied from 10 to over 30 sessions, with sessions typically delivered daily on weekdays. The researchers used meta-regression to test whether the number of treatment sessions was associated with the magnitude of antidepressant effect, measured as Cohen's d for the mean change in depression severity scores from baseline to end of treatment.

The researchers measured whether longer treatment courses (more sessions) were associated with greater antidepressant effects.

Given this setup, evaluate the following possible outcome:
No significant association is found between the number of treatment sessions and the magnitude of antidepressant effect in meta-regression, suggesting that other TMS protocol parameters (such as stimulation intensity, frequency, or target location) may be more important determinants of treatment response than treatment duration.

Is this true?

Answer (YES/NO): NO